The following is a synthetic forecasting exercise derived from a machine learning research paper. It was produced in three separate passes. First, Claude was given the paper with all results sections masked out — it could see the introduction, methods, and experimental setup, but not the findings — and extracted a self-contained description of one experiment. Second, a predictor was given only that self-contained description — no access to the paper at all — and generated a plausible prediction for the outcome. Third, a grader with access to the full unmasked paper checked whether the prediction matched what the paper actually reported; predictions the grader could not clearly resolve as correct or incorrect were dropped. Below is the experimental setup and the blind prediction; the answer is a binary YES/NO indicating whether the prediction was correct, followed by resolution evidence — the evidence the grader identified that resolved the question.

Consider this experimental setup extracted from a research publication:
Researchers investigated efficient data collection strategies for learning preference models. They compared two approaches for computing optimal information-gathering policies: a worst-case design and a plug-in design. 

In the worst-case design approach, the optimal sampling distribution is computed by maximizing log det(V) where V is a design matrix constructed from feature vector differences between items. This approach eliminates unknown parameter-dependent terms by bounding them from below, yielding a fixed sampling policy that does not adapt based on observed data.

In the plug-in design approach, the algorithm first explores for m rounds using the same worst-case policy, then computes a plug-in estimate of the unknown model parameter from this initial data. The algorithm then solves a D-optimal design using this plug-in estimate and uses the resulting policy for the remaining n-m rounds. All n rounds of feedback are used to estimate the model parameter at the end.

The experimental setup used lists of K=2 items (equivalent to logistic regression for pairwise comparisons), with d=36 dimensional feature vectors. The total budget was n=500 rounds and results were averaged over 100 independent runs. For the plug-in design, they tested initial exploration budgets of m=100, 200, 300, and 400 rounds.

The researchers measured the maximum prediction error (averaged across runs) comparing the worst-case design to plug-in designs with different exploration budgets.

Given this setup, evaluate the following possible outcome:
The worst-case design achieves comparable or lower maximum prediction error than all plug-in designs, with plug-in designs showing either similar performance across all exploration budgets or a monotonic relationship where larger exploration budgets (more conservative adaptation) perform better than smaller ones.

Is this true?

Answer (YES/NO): YES